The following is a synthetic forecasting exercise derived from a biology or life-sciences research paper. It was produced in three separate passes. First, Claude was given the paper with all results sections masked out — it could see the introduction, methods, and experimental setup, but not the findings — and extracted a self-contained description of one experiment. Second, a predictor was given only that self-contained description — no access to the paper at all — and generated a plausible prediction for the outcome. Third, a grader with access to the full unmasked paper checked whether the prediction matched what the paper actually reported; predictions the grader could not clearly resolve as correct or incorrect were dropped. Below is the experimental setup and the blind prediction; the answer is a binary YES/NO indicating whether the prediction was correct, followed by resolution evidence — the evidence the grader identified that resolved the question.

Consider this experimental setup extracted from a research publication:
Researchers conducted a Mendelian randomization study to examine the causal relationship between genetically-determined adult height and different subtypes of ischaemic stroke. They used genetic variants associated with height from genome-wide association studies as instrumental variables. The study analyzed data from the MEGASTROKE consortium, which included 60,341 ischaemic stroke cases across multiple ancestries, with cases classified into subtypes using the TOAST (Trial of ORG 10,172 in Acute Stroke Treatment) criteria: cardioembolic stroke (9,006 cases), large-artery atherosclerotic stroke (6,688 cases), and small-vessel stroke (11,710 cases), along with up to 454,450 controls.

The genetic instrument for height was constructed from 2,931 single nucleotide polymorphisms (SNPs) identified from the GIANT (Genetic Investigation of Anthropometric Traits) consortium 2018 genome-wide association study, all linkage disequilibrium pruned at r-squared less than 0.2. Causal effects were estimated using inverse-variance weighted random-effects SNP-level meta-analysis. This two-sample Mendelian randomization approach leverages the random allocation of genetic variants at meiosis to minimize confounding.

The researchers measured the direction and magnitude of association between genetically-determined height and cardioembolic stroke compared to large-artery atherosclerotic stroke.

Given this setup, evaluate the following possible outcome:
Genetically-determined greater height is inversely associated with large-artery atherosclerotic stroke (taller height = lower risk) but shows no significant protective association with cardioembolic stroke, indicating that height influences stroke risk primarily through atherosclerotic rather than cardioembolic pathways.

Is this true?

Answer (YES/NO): NO